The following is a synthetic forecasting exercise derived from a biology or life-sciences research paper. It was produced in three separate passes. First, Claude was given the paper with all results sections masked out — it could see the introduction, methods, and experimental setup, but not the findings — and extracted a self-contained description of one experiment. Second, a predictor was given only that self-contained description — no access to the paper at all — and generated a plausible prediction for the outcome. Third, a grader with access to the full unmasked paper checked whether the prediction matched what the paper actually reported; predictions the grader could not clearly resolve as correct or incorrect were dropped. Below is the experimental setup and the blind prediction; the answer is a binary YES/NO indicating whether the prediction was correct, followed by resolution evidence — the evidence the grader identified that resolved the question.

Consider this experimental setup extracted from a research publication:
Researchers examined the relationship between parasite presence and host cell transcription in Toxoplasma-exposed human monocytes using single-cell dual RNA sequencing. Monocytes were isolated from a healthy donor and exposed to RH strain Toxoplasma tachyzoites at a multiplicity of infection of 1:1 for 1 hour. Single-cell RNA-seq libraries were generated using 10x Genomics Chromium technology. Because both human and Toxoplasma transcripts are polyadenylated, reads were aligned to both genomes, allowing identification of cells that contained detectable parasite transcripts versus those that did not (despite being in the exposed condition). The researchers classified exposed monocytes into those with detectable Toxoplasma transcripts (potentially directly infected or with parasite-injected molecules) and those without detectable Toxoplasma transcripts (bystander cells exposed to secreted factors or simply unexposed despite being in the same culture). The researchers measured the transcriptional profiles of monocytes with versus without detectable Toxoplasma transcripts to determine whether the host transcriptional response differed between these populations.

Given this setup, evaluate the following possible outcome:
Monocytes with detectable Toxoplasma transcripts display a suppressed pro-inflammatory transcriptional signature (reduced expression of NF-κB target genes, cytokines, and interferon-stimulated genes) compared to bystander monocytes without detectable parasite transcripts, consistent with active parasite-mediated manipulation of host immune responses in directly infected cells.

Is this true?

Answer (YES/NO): NO